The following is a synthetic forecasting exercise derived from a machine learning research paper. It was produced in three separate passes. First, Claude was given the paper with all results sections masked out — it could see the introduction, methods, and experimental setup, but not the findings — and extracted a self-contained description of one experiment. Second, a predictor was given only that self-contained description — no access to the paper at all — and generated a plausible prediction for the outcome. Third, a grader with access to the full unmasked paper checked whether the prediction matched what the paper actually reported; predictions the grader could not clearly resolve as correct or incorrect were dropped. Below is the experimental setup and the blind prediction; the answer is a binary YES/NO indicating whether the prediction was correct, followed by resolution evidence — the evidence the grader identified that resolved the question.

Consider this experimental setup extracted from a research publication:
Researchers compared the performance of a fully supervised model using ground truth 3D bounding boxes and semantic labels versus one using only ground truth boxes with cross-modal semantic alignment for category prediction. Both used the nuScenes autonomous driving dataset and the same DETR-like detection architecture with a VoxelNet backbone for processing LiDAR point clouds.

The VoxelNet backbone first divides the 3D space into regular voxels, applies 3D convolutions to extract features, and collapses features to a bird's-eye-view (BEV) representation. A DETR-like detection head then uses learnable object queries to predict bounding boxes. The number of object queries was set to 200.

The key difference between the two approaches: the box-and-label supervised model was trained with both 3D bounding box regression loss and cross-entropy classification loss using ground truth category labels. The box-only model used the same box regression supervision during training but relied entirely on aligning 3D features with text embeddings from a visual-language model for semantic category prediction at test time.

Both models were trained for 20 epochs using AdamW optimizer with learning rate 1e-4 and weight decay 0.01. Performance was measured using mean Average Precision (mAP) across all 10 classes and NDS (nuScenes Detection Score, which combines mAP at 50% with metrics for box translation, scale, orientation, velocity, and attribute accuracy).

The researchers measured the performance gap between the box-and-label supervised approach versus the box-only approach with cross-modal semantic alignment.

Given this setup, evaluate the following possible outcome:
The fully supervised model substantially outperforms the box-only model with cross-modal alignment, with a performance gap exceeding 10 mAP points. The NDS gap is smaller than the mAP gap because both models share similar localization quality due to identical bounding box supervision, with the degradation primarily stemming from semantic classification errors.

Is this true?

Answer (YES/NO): YES